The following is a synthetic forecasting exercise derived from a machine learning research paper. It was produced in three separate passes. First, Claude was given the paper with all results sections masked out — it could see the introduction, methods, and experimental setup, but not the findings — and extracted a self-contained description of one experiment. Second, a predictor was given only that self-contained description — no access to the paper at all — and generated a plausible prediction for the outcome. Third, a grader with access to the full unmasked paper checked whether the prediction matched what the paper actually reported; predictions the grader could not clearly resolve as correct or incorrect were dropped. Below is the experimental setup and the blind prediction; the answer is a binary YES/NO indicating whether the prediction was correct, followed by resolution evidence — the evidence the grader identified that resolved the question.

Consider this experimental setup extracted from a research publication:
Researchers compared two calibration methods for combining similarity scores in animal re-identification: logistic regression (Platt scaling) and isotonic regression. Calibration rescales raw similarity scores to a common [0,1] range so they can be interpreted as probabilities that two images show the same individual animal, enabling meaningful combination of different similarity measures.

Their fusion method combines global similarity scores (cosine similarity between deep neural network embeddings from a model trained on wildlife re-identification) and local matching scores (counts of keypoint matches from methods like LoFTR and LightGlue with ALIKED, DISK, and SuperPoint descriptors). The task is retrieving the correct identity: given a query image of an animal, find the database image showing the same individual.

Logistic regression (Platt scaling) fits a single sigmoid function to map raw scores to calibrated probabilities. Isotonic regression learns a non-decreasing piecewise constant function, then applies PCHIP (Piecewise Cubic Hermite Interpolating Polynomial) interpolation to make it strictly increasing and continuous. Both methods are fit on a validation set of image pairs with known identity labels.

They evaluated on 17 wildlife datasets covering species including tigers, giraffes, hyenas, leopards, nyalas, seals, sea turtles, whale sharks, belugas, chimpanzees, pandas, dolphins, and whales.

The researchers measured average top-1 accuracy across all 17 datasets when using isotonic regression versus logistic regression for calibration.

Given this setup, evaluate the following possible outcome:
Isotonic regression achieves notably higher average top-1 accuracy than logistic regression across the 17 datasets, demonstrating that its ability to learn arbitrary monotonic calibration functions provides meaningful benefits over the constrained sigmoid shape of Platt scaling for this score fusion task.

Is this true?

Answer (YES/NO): NO